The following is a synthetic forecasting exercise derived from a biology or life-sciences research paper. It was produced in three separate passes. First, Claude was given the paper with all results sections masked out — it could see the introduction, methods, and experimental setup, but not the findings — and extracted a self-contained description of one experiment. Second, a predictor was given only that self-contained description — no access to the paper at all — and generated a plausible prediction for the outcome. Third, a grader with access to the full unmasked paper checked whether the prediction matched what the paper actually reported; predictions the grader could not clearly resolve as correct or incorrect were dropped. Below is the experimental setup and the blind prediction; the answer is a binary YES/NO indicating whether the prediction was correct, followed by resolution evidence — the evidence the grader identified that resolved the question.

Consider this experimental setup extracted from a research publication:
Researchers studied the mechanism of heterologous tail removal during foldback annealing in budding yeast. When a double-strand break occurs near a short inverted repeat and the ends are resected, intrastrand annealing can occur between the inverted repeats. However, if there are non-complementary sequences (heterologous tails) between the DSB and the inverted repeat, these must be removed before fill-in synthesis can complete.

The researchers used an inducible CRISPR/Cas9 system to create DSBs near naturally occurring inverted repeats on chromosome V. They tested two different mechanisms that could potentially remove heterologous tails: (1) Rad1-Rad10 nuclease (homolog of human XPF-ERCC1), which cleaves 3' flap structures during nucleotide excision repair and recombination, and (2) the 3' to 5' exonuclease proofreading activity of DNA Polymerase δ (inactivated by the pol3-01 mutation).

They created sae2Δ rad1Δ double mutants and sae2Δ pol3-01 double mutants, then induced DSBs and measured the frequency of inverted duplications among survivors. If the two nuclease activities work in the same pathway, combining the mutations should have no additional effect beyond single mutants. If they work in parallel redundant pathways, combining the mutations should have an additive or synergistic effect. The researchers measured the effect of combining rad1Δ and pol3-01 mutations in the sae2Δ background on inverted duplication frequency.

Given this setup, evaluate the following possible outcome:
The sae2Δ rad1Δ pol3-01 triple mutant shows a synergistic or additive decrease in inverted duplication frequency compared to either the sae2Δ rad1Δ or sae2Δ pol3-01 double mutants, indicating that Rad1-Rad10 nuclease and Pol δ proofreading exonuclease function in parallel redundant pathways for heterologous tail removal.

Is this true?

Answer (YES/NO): NO